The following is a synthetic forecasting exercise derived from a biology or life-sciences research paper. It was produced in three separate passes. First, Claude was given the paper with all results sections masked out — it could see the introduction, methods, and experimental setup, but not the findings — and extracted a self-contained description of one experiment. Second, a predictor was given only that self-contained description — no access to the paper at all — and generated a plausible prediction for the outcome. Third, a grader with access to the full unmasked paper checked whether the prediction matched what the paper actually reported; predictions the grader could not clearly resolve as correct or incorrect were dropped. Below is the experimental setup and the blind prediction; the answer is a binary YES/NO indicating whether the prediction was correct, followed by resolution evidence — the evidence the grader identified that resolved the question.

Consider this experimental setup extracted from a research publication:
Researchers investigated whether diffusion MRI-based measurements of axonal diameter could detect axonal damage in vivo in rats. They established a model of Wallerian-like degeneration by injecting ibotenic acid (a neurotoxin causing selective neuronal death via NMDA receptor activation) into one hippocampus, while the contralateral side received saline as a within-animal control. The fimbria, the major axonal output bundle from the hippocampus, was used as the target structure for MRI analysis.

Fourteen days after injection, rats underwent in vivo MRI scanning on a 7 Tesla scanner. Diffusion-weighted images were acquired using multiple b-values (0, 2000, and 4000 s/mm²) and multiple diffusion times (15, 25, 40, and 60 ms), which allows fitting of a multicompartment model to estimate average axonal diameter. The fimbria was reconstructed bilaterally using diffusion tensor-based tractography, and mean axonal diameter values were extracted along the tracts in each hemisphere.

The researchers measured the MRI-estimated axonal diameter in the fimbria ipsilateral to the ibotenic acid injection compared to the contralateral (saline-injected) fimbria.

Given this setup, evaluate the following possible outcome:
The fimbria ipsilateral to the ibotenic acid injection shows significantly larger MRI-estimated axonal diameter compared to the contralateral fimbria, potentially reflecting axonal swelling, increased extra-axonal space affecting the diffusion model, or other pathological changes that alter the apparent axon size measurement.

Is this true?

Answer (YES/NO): YES